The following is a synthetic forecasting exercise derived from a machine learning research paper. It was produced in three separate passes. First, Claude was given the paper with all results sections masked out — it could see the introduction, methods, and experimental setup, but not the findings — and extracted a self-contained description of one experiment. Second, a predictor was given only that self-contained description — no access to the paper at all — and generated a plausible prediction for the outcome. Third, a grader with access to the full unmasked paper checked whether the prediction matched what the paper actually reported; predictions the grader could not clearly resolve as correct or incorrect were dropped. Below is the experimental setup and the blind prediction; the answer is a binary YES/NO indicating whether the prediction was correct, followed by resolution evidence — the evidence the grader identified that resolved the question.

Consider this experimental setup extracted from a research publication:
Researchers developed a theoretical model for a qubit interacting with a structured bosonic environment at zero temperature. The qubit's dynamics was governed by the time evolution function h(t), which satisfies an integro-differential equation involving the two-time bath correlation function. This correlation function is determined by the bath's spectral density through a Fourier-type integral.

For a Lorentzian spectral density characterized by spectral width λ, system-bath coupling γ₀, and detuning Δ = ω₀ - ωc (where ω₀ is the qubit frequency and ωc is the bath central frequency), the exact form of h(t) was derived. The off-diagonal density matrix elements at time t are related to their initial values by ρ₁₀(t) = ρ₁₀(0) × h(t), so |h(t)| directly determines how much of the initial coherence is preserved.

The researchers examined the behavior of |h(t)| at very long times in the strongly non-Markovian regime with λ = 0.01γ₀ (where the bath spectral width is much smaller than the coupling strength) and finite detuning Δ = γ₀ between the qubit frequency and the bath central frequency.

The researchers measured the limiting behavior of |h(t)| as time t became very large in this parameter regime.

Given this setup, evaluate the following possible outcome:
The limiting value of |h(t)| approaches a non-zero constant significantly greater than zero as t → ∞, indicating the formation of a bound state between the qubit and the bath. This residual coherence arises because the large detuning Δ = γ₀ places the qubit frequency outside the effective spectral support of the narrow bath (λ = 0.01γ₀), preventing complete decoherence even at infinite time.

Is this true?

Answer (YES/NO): YES